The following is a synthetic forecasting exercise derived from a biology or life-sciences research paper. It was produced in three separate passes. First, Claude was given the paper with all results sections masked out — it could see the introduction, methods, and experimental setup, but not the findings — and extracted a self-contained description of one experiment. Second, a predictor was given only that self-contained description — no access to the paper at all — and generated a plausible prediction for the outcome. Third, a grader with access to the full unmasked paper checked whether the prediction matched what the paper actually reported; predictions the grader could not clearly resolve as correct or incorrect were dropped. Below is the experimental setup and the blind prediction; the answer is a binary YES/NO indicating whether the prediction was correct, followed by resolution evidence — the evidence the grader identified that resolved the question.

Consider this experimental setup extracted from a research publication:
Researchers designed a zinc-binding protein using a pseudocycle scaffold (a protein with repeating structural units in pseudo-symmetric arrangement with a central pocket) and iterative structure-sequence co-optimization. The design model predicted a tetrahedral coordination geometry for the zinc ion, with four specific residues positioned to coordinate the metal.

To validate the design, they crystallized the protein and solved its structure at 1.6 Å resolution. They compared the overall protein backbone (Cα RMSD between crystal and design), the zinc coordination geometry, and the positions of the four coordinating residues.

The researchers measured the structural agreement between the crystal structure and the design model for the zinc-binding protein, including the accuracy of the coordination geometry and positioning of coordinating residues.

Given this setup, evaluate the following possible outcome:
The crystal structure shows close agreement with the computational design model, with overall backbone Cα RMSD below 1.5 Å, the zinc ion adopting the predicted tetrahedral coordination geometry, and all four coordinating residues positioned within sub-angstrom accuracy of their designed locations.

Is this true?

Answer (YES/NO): YES